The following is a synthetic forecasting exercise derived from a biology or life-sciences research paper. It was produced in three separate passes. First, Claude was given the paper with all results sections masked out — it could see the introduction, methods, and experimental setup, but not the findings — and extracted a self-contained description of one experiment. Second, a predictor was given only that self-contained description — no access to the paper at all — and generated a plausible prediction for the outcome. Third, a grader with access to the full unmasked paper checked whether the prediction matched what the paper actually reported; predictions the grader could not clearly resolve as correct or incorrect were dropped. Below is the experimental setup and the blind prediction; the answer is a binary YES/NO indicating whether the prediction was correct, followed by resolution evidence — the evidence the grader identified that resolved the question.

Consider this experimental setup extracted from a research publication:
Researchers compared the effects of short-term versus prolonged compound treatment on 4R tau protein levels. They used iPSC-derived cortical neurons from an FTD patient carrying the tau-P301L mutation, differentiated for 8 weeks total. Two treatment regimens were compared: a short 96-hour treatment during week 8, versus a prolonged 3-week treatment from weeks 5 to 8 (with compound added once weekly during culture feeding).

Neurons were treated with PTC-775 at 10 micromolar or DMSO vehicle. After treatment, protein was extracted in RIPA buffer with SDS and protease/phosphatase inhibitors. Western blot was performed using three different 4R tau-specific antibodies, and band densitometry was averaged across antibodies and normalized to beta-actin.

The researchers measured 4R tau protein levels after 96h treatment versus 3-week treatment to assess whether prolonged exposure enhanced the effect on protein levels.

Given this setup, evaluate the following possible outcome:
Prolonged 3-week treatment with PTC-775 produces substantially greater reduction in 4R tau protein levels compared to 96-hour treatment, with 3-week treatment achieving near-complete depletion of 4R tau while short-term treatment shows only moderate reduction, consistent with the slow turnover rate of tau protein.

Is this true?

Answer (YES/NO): NO